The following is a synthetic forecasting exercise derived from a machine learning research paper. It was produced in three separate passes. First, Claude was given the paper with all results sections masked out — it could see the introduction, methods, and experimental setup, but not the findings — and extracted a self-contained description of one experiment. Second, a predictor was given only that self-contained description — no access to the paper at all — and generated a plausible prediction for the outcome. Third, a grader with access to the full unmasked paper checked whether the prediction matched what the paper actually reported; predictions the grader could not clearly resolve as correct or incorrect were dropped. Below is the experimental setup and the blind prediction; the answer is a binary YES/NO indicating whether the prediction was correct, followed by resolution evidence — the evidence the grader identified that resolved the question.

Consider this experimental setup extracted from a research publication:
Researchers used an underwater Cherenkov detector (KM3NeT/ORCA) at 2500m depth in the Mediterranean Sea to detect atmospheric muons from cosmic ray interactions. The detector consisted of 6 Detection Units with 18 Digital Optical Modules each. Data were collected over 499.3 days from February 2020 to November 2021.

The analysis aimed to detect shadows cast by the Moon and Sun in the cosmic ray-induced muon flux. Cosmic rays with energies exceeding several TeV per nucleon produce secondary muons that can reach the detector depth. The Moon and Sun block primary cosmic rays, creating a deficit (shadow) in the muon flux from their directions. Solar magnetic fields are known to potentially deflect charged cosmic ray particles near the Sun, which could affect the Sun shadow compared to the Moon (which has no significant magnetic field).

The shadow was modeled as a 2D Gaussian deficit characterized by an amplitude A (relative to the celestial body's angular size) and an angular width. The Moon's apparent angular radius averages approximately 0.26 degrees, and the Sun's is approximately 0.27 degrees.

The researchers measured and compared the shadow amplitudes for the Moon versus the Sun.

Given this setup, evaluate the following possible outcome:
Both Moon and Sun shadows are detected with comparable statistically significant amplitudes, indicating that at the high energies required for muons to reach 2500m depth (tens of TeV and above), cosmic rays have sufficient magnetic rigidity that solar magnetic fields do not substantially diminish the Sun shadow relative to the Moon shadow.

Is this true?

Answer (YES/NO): NO